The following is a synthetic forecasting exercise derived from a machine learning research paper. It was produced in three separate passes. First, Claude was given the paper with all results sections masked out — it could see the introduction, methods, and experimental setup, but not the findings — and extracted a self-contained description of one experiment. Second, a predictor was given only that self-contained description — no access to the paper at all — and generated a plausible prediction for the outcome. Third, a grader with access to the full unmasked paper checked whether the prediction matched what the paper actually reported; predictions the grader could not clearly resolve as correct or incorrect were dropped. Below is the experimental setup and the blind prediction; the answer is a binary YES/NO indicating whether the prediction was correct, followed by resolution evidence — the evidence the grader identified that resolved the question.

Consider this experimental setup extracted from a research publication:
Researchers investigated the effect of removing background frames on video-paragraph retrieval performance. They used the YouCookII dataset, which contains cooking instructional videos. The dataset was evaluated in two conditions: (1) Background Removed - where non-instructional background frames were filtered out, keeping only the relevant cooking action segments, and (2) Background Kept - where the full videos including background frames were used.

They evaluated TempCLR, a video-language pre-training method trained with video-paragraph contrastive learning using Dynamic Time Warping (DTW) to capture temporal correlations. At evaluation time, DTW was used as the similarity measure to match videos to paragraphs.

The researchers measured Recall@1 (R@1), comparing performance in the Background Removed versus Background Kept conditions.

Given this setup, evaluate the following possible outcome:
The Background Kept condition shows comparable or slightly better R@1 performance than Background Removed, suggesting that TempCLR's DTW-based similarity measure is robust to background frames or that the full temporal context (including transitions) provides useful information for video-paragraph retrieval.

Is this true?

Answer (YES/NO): NO